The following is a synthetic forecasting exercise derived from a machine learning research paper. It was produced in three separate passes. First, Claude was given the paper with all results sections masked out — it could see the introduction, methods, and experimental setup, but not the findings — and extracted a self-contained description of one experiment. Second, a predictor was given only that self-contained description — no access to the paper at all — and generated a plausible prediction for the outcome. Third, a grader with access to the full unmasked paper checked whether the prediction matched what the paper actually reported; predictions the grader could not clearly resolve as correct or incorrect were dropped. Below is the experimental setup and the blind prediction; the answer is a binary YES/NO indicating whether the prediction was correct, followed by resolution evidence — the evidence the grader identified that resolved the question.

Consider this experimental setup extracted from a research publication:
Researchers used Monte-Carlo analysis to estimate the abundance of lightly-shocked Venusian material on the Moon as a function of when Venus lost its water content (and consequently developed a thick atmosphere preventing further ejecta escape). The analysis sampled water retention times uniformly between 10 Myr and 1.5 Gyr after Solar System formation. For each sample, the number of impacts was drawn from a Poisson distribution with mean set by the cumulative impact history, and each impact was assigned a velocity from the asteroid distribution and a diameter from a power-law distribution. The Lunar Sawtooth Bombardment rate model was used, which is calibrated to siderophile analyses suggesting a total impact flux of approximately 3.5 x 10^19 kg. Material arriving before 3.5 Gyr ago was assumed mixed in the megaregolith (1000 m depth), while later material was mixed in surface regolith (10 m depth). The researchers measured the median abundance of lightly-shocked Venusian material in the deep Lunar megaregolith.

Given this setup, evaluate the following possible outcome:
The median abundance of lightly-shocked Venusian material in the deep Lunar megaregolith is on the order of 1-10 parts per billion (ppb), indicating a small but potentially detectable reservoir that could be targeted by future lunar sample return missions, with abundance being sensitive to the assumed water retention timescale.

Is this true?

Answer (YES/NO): NO